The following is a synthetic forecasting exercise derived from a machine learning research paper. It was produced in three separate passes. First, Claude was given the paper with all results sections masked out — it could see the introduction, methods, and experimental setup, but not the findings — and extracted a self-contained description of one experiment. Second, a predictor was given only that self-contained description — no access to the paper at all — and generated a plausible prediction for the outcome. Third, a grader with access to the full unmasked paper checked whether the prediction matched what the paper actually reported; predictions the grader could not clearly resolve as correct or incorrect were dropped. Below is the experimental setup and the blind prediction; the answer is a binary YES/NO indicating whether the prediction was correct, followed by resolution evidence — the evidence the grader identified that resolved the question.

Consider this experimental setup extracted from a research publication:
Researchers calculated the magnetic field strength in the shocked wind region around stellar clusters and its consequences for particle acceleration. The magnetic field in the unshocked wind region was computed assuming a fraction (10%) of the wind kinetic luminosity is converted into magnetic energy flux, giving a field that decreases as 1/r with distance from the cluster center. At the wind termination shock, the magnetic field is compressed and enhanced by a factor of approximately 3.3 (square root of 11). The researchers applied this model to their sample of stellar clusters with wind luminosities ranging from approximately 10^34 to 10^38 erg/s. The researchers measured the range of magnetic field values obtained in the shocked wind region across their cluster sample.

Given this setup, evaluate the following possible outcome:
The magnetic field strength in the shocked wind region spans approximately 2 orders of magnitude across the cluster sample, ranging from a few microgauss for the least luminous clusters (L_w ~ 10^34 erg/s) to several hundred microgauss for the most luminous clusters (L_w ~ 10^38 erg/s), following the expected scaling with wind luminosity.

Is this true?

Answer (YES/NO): NO